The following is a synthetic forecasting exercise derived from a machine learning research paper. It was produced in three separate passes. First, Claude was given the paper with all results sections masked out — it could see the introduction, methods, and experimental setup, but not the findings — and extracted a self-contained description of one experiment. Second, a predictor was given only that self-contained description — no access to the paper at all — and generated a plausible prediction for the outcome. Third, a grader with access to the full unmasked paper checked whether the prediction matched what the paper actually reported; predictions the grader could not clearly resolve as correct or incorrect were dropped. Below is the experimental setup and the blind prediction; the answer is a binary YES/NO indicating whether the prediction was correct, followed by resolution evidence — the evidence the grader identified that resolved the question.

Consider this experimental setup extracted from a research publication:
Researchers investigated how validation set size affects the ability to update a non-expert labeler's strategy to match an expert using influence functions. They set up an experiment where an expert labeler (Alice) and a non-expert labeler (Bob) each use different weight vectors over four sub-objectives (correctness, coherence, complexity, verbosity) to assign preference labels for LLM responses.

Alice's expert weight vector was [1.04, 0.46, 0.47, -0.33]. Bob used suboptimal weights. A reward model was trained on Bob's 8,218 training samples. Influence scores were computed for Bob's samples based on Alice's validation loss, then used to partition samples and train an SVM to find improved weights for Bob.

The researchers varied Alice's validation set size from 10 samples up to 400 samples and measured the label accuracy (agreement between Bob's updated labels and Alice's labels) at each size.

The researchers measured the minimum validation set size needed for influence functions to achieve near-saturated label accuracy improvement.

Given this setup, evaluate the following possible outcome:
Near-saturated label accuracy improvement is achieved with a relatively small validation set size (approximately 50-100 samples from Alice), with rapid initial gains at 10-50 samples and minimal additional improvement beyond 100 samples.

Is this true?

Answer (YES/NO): YES